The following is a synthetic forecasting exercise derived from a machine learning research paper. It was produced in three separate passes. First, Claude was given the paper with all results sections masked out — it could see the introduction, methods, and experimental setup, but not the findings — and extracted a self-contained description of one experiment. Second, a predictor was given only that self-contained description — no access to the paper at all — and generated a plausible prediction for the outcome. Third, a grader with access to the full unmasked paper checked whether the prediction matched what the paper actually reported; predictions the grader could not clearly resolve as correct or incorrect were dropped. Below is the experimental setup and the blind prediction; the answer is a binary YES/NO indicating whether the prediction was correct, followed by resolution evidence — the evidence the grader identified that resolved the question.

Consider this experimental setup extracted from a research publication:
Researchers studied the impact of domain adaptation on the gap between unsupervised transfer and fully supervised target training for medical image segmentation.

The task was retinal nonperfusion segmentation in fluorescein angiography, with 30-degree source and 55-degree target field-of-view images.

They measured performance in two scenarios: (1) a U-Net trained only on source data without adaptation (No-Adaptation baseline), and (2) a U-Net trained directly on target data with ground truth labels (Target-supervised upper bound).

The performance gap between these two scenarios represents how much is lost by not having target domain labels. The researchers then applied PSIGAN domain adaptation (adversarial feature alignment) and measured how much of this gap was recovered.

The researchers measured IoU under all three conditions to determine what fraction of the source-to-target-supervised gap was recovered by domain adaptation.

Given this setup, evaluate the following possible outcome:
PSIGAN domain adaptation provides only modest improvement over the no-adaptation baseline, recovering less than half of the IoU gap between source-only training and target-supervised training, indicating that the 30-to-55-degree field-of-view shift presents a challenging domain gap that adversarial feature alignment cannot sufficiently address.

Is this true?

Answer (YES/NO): NO